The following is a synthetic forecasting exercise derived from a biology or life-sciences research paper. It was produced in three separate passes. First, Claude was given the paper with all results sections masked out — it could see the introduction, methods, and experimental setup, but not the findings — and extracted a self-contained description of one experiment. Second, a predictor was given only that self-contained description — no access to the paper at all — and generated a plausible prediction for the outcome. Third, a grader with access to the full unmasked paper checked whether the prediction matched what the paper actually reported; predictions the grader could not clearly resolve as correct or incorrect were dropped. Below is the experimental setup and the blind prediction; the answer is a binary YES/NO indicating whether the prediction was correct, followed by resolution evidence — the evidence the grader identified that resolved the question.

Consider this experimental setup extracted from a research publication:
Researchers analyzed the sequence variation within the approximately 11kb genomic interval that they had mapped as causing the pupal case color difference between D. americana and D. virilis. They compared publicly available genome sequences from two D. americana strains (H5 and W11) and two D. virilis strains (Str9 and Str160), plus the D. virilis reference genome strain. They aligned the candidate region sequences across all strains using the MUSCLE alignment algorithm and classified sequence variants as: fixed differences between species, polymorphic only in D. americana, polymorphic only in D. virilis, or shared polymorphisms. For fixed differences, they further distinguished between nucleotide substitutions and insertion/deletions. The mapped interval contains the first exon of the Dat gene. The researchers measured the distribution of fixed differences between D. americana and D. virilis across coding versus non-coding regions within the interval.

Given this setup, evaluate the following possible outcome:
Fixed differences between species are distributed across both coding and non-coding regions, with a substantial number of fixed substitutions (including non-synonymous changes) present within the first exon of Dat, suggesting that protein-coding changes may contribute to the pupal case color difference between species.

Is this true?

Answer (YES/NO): NO